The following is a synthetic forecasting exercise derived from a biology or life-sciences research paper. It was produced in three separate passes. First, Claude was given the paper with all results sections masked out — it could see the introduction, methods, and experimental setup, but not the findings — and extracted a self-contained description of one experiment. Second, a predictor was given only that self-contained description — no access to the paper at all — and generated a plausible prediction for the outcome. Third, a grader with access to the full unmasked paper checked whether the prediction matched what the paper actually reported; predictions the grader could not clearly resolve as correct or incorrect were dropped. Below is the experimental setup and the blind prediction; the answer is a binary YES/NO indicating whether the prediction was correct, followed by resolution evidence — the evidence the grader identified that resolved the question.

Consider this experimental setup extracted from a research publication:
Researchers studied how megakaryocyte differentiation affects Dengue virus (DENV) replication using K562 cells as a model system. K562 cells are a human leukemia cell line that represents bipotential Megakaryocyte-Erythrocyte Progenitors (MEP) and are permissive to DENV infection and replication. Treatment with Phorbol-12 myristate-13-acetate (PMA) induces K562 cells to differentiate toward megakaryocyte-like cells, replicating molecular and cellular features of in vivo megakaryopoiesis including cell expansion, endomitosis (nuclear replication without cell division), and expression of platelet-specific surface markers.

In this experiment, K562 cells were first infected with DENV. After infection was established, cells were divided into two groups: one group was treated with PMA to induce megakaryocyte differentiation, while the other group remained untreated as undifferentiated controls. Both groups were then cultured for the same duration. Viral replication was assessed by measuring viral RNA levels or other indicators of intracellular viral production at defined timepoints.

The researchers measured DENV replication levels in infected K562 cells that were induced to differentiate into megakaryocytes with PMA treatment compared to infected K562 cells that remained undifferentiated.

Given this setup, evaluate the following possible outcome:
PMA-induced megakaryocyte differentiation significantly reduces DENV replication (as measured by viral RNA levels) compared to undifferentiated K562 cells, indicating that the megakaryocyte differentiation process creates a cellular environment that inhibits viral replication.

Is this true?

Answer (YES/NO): NO